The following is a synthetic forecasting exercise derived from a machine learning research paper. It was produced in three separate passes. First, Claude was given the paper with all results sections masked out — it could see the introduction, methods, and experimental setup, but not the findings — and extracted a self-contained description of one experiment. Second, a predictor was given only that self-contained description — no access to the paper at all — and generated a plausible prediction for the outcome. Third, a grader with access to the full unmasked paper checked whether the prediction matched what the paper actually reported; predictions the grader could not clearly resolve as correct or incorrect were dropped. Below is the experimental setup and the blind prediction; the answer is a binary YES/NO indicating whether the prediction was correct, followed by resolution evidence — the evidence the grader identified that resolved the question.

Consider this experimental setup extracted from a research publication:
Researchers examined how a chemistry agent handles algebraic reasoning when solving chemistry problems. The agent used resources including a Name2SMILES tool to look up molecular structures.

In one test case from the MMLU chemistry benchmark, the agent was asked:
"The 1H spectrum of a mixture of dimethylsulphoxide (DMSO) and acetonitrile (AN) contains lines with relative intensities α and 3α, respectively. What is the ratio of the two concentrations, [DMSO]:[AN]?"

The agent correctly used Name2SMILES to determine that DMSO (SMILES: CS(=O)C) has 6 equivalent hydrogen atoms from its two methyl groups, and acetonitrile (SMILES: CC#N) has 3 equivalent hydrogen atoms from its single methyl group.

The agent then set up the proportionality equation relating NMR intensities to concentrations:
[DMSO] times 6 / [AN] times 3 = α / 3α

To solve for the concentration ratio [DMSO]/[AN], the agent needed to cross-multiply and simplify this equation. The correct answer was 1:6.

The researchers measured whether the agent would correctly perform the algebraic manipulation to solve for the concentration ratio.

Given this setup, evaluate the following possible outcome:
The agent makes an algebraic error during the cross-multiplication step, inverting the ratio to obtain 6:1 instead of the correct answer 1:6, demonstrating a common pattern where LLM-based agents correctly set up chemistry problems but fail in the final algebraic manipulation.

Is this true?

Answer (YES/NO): NO